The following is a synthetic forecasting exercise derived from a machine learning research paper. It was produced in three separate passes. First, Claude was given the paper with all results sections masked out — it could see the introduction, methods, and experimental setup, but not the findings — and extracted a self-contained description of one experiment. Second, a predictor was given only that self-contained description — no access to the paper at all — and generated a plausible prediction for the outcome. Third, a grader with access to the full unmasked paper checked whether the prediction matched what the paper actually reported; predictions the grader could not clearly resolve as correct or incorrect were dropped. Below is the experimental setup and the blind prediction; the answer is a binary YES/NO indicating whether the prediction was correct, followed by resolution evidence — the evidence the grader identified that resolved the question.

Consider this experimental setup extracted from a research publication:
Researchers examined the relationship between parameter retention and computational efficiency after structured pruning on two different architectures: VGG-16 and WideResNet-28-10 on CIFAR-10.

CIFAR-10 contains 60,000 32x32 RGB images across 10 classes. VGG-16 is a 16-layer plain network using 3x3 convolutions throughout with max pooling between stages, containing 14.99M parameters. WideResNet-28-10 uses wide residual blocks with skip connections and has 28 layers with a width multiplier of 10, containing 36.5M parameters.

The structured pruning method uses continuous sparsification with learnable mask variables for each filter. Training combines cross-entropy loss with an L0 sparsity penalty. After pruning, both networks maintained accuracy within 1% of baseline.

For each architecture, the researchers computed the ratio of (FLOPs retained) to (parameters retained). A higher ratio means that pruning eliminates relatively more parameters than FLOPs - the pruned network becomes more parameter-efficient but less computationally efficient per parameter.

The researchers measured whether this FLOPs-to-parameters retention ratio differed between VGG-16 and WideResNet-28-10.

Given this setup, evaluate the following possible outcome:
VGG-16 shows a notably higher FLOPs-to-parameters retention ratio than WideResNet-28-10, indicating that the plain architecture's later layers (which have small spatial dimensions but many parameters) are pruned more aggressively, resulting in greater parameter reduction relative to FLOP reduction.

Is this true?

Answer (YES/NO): NO